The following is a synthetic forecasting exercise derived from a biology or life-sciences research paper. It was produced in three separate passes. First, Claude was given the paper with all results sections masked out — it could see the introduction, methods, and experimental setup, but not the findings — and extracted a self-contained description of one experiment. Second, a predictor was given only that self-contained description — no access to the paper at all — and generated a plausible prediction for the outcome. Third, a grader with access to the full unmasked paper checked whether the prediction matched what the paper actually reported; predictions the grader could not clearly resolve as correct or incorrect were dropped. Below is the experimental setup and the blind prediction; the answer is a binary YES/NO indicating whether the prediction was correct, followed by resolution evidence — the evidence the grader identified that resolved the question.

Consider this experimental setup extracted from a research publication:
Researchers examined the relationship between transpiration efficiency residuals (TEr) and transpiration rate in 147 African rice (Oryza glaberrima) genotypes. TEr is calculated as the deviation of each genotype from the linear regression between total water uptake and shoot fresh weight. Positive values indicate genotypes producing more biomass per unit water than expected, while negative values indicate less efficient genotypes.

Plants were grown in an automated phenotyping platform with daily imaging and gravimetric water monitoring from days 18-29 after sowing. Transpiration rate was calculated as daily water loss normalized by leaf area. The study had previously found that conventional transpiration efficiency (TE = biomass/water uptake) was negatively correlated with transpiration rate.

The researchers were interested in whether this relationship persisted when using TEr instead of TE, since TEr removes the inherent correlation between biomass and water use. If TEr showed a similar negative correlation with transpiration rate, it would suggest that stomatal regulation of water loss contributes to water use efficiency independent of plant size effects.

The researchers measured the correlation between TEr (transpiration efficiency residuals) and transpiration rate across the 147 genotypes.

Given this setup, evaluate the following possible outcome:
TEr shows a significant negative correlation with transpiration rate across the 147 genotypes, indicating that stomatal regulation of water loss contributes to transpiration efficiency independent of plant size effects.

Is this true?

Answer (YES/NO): YES